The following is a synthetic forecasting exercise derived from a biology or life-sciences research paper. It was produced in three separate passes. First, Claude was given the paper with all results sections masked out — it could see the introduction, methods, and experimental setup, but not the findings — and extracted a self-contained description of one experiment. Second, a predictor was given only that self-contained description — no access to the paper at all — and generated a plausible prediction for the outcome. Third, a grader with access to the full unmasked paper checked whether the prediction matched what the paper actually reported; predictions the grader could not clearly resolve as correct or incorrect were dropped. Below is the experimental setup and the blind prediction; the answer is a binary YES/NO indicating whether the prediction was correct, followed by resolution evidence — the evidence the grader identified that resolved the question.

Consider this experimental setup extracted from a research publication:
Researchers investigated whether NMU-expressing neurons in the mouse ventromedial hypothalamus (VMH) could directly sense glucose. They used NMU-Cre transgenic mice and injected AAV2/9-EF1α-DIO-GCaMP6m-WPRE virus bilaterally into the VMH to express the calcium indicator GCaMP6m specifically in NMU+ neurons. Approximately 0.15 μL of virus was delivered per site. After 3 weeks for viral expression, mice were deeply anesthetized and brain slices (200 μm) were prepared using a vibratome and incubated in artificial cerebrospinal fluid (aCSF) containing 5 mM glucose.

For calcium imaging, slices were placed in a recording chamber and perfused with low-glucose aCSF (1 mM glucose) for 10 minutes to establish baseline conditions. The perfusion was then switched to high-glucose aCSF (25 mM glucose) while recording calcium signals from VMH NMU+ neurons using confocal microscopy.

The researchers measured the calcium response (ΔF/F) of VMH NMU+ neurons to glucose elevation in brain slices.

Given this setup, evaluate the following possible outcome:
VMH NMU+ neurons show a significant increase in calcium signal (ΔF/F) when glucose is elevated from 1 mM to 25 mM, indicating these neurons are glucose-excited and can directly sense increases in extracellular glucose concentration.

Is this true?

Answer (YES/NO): YES